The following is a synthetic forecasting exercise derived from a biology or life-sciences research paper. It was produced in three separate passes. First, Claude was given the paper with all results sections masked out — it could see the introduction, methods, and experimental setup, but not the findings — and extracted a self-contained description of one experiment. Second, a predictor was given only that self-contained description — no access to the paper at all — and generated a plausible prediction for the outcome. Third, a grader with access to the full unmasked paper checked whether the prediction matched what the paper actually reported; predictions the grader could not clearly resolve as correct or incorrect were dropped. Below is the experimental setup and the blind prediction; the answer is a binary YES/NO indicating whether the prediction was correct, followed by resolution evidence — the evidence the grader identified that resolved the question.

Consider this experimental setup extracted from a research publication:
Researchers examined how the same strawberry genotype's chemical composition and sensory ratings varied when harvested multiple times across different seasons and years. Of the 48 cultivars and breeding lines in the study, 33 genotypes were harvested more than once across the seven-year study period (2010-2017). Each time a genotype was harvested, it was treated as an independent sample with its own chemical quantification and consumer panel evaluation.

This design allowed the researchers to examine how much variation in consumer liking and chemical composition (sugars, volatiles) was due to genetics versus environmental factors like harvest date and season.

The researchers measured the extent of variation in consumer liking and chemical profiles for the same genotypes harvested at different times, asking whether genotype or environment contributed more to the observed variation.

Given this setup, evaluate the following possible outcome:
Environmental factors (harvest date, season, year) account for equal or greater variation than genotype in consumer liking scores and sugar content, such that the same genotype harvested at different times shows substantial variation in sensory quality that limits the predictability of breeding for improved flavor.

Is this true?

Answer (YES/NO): NO